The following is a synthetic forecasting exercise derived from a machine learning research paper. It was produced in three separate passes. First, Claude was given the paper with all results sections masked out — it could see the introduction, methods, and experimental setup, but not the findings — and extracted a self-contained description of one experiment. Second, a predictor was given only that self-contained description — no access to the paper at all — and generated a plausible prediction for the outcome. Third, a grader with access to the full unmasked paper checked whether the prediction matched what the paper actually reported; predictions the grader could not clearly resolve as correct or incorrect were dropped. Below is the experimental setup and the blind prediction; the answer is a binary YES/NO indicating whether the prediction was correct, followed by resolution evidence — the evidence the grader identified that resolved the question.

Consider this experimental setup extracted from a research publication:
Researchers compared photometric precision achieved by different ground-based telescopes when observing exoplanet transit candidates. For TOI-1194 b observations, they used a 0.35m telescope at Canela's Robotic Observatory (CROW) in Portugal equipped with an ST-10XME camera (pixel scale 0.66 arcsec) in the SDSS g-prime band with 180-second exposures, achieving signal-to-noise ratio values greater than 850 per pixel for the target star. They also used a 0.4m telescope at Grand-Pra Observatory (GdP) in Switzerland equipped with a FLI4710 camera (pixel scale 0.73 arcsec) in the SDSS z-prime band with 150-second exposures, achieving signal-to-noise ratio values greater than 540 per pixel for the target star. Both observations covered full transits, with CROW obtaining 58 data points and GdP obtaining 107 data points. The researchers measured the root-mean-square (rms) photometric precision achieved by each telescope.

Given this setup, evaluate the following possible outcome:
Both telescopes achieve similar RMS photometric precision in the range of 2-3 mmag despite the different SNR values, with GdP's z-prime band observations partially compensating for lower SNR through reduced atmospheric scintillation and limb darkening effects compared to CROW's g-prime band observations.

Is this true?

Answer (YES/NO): NO